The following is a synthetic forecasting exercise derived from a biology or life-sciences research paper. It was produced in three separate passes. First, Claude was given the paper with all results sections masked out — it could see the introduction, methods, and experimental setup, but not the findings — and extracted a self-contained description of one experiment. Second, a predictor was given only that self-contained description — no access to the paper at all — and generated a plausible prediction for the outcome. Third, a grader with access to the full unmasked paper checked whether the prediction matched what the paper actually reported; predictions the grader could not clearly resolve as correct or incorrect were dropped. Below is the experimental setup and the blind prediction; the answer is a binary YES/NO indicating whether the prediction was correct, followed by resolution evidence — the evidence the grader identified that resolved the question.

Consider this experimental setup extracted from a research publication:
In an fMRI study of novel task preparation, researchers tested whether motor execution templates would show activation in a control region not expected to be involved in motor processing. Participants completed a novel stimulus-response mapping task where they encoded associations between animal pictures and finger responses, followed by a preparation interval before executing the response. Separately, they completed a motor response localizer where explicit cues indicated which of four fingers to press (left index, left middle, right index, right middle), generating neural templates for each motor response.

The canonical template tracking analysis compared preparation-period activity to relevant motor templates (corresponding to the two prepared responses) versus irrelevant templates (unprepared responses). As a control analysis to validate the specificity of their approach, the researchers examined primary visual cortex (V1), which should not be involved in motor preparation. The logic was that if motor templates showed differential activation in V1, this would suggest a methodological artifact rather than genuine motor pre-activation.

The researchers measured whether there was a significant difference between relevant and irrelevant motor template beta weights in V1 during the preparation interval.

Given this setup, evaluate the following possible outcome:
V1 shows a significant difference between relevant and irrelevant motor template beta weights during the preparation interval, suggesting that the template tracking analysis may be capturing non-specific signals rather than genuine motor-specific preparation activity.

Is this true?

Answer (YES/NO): NO